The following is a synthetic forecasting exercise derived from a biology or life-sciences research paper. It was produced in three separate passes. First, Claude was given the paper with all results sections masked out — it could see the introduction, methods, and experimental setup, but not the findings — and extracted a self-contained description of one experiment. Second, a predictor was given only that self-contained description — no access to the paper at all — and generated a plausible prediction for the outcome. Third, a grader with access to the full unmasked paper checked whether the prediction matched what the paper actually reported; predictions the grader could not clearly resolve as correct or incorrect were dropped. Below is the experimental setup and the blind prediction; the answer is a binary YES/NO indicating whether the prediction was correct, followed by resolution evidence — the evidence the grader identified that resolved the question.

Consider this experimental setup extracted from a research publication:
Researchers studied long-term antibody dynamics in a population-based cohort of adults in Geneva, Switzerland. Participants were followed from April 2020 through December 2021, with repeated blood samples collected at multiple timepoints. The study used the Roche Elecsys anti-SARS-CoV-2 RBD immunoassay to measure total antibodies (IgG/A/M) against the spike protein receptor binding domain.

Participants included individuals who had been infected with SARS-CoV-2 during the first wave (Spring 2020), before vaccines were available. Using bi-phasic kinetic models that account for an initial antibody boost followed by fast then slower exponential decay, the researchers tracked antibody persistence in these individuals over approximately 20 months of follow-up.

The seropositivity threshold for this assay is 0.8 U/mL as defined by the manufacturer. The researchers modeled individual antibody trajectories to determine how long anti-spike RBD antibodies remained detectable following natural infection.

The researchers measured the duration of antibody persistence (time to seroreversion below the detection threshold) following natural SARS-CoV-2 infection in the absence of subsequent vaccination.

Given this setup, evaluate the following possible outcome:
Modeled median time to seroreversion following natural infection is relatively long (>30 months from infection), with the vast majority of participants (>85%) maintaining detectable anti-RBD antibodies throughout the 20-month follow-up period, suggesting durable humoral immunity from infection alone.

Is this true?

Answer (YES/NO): YES